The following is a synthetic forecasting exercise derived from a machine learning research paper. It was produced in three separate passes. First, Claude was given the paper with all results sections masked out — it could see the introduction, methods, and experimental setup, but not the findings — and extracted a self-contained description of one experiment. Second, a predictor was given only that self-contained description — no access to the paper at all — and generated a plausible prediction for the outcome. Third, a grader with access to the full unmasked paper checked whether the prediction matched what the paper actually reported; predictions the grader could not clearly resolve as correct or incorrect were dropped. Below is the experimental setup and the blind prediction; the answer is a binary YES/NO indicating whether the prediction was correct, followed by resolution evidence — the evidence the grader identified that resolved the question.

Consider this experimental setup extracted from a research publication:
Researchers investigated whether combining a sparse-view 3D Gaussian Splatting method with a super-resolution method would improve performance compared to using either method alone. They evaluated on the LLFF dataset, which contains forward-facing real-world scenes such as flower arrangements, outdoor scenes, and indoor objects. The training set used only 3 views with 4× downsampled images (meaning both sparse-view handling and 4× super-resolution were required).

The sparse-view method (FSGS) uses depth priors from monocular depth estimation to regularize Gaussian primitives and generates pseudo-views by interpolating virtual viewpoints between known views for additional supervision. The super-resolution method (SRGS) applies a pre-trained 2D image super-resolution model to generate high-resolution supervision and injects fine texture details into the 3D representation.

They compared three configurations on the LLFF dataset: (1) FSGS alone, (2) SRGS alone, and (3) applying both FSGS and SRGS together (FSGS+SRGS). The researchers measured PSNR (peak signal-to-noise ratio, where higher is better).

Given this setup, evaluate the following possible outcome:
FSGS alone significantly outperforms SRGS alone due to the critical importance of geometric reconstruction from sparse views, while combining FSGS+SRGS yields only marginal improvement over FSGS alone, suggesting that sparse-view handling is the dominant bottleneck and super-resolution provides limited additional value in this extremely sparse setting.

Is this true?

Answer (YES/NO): NO